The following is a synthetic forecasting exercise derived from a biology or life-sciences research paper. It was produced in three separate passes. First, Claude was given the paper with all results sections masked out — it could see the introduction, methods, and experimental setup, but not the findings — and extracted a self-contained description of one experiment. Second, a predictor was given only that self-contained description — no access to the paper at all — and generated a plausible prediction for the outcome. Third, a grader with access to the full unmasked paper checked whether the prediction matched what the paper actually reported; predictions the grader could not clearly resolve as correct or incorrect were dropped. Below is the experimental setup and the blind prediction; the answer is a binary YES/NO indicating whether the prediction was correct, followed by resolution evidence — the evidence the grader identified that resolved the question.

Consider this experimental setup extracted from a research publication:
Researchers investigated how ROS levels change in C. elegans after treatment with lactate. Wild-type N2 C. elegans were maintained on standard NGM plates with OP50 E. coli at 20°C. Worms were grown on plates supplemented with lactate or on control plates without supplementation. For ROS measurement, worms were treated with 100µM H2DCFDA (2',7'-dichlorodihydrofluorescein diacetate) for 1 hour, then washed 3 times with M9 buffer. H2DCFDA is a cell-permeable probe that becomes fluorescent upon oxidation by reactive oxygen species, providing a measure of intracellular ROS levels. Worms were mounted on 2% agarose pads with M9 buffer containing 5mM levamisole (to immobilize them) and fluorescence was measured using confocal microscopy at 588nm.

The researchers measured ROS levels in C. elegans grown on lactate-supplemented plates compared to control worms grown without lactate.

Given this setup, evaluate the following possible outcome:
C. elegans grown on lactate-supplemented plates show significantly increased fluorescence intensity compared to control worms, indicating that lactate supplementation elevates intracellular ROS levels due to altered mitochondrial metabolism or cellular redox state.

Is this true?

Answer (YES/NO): YES